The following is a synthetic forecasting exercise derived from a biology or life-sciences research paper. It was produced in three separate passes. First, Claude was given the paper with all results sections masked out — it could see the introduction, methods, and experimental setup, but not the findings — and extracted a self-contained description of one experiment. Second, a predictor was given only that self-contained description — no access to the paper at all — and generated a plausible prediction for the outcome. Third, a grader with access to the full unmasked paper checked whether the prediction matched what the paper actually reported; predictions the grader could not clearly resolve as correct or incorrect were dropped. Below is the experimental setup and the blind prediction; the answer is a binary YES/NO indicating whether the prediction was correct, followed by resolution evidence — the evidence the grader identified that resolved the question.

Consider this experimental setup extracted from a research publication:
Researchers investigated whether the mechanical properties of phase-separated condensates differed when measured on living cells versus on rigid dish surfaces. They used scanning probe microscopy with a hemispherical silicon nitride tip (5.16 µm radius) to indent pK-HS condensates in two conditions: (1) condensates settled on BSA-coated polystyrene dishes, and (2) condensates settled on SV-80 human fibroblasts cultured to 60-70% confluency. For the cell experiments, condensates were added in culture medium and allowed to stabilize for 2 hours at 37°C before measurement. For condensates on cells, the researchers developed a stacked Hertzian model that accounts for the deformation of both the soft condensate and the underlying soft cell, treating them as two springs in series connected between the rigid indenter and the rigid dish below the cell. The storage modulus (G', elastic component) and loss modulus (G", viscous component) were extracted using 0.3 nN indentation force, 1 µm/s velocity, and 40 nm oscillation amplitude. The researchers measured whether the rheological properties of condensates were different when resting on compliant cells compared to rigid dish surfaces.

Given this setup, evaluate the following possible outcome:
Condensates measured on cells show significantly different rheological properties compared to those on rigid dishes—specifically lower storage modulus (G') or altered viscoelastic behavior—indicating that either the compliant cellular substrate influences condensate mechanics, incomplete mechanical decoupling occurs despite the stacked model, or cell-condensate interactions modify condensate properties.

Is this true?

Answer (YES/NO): NO